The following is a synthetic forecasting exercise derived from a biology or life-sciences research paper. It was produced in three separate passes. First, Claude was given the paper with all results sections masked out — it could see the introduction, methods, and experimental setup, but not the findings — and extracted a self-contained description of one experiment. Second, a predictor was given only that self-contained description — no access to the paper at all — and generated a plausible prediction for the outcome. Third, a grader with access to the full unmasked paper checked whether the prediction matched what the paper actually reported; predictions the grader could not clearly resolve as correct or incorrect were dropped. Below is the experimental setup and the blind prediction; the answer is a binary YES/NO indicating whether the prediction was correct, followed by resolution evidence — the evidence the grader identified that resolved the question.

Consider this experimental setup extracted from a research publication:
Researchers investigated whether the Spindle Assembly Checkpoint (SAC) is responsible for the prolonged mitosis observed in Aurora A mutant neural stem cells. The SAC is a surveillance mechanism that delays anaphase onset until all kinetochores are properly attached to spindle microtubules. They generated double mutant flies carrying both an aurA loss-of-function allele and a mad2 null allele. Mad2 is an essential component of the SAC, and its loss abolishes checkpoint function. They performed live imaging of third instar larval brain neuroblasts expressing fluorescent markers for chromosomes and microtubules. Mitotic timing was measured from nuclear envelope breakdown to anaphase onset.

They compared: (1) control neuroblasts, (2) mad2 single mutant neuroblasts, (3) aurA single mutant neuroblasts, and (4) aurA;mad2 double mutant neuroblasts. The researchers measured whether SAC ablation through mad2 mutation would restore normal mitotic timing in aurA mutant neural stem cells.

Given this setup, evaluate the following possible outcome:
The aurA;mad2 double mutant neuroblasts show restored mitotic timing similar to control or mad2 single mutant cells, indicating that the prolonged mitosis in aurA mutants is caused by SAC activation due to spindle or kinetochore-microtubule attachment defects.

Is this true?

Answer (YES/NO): NO